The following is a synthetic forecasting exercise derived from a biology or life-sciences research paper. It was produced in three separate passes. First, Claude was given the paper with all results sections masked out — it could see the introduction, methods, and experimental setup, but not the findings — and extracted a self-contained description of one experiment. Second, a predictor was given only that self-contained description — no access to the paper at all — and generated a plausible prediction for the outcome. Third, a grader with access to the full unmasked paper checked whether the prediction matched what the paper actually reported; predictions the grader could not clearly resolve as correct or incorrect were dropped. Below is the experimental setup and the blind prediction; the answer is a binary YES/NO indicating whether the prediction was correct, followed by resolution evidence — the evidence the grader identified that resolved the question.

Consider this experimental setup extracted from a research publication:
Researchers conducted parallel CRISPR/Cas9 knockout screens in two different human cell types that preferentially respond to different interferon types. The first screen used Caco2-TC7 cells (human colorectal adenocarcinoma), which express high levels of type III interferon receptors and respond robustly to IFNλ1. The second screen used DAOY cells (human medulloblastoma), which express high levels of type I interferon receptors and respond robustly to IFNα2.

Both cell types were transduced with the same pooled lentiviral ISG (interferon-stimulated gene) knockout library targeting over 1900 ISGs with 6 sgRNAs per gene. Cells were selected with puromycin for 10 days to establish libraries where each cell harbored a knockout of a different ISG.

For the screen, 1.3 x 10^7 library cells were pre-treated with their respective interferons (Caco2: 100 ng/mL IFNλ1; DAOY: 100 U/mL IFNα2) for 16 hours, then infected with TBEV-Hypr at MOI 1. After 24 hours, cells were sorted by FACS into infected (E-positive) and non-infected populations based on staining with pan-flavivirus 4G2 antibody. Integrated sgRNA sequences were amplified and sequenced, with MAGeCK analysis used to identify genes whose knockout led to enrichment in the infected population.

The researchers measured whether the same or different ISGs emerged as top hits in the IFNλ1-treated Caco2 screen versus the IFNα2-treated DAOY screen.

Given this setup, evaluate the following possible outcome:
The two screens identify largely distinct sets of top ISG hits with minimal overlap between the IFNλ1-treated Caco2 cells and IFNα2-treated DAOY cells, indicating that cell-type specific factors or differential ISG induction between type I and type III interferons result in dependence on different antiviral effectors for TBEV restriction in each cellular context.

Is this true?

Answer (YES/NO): NO